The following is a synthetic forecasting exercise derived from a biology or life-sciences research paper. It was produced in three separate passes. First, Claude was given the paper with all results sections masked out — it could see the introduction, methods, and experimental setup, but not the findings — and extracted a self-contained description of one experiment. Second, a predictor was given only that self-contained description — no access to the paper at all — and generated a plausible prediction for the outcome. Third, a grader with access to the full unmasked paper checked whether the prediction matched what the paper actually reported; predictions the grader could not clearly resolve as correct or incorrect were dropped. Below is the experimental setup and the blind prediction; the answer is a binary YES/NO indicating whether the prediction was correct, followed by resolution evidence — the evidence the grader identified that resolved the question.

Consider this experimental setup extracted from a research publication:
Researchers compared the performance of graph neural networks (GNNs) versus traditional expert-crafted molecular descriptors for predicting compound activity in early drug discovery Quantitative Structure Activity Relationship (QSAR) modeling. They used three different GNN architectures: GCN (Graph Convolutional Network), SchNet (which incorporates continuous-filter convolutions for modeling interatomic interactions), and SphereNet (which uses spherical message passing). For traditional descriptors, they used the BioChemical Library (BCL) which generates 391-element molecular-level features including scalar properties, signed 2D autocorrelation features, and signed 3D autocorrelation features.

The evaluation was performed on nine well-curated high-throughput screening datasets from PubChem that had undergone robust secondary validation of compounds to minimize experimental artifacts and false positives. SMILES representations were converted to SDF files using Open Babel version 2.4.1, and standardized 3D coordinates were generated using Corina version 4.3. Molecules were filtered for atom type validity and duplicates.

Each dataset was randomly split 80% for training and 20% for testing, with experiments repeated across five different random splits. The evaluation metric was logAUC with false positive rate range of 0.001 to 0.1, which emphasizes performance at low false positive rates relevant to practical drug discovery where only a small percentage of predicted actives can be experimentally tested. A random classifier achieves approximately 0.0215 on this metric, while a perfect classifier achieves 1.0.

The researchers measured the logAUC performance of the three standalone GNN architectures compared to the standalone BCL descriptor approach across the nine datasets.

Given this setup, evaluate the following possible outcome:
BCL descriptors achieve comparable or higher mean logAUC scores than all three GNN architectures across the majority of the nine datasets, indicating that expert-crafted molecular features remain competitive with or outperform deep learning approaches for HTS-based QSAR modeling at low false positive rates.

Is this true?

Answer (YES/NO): YES